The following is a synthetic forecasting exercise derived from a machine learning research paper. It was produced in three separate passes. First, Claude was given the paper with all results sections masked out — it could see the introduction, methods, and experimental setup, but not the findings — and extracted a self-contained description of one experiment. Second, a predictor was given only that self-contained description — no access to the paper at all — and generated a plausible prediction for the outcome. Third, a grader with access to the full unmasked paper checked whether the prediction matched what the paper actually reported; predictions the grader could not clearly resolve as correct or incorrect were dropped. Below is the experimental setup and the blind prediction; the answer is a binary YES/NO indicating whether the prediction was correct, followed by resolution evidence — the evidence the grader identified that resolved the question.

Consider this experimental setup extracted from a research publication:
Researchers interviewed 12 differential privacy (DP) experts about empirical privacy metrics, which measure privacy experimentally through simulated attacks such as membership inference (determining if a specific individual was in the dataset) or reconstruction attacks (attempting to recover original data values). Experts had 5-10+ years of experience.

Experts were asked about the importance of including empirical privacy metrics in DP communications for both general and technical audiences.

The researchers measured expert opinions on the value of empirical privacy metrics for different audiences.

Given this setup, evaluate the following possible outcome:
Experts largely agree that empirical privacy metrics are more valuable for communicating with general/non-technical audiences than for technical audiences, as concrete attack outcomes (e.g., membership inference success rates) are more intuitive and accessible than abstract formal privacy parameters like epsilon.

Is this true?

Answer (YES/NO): NO